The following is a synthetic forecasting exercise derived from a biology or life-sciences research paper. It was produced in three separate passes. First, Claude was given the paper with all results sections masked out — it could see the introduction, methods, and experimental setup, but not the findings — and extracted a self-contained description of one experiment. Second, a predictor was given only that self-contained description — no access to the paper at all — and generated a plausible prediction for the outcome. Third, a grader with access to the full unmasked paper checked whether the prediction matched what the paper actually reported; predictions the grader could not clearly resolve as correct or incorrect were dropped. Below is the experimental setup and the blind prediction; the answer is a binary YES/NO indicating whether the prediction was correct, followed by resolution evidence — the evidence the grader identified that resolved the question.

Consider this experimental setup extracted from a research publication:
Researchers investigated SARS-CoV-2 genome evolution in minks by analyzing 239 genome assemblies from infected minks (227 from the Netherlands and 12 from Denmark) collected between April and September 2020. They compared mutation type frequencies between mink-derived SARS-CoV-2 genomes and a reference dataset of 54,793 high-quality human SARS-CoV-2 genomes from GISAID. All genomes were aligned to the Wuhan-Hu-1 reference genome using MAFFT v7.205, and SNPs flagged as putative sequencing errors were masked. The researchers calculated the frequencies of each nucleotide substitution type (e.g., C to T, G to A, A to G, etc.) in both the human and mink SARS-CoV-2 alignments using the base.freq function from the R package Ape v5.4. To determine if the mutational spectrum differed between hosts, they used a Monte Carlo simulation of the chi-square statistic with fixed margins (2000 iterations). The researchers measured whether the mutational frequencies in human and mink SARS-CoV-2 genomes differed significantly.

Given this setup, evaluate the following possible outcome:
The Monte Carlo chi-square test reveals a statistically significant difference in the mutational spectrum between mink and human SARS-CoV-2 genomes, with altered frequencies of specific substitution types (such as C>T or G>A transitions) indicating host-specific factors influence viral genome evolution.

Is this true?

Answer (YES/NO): YES